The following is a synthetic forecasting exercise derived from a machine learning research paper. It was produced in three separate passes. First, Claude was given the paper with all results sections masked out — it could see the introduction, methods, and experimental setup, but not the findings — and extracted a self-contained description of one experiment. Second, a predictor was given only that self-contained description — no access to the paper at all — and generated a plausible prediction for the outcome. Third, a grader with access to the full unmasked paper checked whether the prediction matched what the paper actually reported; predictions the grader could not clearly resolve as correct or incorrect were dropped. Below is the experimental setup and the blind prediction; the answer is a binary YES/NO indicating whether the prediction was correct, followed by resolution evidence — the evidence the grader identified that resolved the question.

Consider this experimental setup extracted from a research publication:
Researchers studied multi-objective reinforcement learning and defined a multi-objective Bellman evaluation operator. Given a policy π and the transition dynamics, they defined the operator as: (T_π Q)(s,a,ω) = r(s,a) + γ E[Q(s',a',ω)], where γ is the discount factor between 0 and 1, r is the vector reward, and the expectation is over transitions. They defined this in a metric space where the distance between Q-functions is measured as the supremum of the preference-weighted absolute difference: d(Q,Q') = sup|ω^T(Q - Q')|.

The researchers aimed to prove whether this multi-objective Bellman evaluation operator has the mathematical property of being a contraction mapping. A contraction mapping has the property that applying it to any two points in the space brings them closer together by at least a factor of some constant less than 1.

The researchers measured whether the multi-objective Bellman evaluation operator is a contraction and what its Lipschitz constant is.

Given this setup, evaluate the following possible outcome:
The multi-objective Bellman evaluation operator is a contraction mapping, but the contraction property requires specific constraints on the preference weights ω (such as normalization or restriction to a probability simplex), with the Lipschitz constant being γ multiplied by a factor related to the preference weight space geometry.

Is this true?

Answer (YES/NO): NO